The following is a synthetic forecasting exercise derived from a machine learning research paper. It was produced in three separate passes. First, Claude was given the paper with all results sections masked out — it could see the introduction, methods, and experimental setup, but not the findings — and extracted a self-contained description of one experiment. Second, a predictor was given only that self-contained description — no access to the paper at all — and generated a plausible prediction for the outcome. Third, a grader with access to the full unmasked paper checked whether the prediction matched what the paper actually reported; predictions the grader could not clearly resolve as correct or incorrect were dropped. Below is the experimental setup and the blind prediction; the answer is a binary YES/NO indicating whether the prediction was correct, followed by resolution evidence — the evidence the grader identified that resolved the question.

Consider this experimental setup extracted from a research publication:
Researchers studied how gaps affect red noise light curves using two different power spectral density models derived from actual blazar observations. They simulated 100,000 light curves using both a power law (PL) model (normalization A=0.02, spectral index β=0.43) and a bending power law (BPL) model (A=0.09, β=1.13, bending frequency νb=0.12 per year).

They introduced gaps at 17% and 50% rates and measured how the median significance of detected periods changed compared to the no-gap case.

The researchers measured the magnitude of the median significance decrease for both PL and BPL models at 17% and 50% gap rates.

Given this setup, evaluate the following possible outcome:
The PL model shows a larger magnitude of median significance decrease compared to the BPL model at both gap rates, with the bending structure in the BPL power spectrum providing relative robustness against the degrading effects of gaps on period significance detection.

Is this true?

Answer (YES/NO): NO